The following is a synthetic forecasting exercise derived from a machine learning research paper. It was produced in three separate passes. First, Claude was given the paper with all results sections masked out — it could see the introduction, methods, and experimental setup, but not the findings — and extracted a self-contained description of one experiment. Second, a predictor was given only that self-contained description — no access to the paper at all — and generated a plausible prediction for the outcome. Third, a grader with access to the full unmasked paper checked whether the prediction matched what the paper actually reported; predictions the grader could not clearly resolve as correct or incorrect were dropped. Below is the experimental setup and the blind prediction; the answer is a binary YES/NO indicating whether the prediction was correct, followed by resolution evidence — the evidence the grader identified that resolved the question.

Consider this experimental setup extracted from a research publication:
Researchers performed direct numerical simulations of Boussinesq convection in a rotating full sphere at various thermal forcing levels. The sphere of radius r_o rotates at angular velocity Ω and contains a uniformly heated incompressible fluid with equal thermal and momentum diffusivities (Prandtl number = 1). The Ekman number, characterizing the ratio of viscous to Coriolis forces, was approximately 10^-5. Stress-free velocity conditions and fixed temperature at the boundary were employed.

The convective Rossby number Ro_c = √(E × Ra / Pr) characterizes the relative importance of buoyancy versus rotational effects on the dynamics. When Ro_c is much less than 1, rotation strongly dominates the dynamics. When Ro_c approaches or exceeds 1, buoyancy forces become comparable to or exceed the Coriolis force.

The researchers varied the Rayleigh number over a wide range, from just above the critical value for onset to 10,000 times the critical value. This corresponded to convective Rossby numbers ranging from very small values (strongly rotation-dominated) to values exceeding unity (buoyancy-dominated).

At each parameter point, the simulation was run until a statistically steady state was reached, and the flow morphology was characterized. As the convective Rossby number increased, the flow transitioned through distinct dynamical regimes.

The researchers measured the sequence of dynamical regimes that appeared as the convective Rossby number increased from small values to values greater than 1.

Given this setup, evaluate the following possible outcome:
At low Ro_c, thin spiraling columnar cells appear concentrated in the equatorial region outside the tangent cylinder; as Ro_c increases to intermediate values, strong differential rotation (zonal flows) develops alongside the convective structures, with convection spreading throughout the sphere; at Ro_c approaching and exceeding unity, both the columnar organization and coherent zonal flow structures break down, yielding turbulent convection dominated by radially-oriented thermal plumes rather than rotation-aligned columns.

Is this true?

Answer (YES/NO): NO